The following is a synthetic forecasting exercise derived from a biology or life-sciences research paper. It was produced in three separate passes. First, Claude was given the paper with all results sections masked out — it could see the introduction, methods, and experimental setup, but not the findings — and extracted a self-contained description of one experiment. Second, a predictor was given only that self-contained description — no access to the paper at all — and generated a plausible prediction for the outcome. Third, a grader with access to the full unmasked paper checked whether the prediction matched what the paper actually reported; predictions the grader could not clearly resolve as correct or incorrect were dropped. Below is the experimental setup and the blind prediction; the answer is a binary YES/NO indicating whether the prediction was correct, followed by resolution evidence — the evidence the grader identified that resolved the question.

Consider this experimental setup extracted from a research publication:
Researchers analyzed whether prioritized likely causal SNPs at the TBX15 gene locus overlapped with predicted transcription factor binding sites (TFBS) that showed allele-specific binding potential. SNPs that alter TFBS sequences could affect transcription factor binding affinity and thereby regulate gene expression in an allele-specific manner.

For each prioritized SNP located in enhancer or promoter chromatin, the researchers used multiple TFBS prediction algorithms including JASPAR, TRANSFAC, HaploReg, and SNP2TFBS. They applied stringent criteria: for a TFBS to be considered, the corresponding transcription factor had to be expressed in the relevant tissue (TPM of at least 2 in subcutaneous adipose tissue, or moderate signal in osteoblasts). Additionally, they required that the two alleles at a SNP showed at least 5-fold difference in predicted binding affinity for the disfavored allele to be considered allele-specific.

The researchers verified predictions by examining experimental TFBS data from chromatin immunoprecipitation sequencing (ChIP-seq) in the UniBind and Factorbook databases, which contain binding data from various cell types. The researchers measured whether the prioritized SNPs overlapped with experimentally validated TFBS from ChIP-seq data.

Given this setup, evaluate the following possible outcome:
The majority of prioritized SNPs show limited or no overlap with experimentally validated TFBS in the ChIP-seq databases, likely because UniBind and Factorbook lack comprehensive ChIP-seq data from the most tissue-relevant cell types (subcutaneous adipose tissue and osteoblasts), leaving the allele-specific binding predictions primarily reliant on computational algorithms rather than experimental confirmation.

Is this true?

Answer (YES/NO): YES